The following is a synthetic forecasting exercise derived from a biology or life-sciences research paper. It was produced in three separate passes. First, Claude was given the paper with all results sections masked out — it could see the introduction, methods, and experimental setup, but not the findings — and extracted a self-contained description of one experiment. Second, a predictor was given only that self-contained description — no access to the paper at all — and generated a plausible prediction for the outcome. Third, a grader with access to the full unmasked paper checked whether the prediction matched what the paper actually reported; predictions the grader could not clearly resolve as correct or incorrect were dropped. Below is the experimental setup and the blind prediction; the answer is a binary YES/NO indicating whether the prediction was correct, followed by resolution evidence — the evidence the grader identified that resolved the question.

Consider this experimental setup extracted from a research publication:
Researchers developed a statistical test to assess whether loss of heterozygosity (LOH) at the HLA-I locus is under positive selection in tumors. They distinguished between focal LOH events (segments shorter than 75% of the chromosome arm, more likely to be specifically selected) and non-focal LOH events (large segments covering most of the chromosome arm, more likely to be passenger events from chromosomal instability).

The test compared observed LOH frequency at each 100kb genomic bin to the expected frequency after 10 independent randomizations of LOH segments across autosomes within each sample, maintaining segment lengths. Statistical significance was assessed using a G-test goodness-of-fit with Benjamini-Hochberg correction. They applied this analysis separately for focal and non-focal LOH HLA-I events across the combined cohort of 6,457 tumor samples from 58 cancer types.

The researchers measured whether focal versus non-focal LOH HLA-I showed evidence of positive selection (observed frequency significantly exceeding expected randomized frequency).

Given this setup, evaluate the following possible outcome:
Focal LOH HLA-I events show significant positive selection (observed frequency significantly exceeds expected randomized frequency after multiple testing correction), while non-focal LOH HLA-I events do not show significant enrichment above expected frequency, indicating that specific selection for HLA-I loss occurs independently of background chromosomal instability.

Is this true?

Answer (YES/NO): NO